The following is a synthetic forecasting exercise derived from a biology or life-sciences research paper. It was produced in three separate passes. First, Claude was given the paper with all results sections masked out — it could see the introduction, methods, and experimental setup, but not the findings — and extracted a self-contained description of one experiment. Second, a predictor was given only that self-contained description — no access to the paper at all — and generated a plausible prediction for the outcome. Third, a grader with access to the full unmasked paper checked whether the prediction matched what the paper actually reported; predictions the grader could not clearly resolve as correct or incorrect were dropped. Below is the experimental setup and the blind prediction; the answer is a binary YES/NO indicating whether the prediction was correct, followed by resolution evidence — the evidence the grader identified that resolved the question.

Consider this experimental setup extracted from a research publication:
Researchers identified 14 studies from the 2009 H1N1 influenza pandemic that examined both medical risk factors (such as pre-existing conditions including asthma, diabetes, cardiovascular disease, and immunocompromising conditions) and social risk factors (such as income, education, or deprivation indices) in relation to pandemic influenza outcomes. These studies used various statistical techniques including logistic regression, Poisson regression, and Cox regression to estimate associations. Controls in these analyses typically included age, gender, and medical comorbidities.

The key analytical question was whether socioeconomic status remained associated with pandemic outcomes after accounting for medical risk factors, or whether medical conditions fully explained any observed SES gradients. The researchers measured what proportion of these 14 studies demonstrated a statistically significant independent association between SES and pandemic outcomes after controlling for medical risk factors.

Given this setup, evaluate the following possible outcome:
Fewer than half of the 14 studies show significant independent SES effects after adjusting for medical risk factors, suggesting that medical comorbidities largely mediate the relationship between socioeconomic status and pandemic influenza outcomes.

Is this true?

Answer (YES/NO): NO